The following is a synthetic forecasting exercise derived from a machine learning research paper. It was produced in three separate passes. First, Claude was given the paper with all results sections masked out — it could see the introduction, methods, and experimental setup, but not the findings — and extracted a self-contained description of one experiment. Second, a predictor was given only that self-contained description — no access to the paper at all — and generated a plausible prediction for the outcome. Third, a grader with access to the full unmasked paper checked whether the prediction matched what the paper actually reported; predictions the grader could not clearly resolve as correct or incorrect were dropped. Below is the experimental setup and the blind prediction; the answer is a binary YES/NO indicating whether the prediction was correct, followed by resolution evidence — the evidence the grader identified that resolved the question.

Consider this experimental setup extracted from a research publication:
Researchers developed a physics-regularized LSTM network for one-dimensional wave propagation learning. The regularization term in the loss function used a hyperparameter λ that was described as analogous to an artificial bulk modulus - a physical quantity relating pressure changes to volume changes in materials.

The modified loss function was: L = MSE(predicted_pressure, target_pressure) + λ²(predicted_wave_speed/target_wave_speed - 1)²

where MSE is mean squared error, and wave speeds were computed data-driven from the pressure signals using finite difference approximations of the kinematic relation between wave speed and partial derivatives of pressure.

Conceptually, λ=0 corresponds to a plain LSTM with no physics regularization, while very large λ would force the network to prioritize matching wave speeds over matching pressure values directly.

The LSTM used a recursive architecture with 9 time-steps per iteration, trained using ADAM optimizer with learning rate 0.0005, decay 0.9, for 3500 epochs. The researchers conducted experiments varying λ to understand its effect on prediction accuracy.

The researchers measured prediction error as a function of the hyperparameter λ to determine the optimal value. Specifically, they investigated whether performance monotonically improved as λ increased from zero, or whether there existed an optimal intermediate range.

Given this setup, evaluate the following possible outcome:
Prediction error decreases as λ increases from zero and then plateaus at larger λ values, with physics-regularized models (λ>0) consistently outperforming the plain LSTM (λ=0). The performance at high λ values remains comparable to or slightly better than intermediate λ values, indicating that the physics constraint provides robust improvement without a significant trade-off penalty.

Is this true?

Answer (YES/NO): NO